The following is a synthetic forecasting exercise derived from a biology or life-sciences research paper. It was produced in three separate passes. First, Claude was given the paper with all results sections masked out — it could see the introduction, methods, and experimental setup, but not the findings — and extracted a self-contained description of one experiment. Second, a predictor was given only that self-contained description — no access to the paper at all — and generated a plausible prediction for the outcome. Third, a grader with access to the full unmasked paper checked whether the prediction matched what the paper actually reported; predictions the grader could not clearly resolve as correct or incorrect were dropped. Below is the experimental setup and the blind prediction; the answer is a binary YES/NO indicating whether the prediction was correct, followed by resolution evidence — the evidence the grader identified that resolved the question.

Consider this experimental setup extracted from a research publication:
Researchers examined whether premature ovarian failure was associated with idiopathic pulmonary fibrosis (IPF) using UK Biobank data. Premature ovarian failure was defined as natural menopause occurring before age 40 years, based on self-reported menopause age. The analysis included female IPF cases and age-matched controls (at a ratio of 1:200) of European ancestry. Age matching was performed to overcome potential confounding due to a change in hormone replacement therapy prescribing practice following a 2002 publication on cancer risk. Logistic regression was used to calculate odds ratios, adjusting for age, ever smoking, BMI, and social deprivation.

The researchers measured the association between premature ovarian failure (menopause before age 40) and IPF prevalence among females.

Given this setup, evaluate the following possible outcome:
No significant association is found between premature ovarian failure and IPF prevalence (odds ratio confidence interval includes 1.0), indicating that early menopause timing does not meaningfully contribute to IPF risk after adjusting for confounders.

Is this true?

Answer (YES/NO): NO